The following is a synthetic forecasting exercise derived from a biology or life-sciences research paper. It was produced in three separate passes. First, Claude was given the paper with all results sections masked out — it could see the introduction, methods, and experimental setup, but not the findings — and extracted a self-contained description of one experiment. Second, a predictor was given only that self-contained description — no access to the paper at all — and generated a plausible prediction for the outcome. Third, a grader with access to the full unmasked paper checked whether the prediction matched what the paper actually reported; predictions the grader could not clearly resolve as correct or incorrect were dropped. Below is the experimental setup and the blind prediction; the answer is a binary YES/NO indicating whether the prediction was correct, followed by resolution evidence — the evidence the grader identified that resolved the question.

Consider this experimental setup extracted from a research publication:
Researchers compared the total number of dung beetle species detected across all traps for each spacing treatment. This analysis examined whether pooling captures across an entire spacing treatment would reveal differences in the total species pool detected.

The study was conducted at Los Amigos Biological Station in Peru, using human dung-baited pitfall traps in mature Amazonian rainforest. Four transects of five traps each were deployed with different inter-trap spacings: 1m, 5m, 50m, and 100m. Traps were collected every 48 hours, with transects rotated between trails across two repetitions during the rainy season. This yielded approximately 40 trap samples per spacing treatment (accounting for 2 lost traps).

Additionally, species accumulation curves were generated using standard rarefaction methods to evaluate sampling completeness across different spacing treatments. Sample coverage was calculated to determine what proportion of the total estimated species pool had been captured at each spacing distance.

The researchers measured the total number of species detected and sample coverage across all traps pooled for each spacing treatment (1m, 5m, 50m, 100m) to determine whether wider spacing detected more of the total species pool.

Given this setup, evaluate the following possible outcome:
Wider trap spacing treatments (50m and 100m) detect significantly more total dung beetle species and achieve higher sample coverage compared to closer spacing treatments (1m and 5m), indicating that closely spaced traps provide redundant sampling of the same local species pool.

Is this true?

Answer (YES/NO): NO